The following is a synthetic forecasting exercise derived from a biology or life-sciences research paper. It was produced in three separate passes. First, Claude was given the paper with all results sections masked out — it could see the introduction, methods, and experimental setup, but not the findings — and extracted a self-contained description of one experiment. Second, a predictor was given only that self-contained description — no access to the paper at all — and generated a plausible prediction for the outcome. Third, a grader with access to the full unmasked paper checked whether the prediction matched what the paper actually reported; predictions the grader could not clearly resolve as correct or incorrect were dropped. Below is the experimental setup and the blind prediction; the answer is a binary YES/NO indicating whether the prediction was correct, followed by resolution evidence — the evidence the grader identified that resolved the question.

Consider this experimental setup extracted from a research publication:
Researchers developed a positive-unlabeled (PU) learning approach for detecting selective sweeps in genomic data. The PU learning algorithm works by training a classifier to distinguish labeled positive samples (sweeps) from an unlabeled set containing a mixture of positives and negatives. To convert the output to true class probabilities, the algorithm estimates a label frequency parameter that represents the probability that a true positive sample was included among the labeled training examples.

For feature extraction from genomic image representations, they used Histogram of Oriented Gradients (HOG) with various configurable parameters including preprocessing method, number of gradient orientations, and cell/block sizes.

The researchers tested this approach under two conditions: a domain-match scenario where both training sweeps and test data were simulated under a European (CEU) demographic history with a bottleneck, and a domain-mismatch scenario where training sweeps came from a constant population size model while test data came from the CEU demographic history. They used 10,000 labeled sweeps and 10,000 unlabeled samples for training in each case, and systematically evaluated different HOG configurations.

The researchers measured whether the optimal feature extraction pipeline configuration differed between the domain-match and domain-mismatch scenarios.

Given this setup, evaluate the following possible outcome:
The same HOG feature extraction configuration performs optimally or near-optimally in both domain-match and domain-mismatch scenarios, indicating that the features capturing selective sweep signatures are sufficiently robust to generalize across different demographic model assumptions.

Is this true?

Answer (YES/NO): NO